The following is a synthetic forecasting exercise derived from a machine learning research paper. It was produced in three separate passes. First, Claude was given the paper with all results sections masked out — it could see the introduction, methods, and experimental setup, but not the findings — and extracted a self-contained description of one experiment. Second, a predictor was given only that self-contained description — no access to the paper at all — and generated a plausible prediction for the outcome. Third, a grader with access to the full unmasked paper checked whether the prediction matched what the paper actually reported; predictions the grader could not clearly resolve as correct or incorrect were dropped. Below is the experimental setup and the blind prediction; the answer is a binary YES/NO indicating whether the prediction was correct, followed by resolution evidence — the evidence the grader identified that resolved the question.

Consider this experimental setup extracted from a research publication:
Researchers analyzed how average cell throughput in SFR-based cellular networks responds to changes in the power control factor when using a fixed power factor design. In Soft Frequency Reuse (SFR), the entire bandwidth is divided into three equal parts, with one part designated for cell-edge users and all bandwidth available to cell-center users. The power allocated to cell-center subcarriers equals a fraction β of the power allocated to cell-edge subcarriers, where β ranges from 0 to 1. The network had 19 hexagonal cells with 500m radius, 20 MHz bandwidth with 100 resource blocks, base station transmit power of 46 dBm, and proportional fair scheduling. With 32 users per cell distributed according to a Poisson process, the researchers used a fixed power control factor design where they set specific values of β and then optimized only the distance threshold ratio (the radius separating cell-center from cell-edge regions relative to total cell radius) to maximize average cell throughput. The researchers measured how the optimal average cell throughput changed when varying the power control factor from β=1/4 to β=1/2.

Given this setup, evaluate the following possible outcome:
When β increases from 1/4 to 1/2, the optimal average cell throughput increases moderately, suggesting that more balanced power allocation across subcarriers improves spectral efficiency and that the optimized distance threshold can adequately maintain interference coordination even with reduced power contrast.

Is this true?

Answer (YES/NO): YES